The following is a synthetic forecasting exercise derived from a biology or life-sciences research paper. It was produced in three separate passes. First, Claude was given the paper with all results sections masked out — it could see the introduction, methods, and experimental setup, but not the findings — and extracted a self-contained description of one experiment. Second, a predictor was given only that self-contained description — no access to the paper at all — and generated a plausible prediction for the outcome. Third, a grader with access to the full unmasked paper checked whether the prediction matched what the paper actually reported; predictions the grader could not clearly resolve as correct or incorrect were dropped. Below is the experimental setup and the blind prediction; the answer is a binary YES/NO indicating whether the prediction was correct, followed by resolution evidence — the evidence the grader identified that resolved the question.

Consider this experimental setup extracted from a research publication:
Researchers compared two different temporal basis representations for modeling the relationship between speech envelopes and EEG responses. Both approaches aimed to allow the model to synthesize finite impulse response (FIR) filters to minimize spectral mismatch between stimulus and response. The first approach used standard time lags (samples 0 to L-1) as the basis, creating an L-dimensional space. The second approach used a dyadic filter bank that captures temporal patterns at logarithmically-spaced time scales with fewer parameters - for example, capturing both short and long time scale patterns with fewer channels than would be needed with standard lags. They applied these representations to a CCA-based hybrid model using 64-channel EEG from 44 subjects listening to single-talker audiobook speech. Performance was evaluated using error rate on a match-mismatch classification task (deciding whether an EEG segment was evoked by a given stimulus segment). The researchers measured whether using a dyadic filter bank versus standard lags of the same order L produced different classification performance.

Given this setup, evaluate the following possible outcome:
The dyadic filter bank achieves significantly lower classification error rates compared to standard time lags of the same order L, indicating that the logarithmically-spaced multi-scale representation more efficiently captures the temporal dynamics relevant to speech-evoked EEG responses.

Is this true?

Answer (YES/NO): NO